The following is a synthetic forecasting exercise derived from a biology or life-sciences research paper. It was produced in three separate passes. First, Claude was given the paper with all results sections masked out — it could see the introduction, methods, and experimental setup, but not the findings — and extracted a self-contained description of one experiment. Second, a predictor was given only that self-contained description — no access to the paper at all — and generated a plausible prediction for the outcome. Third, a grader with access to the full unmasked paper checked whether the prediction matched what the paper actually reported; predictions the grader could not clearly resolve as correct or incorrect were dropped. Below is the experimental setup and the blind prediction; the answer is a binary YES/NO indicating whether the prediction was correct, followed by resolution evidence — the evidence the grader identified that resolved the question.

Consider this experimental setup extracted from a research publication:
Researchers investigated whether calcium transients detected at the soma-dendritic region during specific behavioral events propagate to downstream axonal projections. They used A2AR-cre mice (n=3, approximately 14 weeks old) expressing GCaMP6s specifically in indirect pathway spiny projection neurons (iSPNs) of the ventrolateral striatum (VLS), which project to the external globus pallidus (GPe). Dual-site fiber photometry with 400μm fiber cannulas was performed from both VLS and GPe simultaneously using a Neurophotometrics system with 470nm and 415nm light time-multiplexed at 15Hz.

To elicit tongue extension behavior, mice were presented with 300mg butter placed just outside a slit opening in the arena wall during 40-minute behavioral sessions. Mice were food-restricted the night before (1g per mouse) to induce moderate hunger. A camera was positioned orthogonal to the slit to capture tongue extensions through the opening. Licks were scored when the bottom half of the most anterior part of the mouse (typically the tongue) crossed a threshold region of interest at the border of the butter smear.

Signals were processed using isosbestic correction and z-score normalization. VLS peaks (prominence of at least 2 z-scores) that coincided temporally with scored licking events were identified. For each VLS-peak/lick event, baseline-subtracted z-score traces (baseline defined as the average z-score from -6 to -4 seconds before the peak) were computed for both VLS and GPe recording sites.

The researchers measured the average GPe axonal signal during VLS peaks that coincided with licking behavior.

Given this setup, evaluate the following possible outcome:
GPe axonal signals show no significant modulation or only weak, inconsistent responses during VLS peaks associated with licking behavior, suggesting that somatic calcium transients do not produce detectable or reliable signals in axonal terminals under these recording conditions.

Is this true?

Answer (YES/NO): NO